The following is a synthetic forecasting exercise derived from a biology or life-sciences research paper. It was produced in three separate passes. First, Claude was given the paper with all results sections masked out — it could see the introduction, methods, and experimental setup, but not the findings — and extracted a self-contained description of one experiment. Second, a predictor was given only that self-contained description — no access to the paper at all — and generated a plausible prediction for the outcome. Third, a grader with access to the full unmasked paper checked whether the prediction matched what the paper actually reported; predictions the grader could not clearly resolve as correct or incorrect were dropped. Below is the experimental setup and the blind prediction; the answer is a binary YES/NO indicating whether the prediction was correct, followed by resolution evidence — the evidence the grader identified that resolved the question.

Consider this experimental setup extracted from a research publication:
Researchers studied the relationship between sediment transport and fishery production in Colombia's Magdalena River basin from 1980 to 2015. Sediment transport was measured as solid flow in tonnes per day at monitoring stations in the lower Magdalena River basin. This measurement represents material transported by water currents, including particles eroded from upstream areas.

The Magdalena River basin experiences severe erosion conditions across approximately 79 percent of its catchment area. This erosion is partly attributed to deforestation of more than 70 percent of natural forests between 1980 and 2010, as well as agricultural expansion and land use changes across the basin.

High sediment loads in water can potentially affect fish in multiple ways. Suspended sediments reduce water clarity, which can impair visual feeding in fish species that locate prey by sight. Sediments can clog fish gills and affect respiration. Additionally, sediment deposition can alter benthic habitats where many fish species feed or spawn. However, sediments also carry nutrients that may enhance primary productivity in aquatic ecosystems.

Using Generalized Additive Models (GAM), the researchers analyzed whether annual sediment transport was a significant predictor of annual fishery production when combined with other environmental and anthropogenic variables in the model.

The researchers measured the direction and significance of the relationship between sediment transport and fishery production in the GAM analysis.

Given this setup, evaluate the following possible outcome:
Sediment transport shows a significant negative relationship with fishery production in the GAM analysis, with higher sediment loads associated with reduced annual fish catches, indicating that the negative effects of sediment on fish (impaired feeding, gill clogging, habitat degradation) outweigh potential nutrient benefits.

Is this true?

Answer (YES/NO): NO